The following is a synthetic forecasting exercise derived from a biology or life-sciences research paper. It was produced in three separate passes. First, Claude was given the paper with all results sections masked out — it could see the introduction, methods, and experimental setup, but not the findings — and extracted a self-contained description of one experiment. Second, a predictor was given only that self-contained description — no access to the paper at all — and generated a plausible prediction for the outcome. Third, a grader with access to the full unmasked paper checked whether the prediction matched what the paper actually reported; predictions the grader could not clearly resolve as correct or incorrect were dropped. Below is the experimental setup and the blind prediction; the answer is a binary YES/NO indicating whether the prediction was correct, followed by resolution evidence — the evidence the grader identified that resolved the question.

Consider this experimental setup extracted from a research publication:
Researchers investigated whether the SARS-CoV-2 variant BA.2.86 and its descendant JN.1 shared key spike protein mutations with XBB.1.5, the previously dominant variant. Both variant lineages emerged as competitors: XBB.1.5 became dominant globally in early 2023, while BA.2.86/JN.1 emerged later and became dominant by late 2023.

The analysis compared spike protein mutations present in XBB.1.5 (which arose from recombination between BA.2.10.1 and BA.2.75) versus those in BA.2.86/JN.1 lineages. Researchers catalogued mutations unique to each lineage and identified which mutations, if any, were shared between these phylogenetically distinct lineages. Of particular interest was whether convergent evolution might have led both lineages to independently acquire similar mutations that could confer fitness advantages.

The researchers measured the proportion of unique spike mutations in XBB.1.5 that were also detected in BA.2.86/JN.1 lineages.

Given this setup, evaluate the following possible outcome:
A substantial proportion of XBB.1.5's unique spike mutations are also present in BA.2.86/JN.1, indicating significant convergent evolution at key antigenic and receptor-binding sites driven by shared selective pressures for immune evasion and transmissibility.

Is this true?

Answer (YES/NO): NO